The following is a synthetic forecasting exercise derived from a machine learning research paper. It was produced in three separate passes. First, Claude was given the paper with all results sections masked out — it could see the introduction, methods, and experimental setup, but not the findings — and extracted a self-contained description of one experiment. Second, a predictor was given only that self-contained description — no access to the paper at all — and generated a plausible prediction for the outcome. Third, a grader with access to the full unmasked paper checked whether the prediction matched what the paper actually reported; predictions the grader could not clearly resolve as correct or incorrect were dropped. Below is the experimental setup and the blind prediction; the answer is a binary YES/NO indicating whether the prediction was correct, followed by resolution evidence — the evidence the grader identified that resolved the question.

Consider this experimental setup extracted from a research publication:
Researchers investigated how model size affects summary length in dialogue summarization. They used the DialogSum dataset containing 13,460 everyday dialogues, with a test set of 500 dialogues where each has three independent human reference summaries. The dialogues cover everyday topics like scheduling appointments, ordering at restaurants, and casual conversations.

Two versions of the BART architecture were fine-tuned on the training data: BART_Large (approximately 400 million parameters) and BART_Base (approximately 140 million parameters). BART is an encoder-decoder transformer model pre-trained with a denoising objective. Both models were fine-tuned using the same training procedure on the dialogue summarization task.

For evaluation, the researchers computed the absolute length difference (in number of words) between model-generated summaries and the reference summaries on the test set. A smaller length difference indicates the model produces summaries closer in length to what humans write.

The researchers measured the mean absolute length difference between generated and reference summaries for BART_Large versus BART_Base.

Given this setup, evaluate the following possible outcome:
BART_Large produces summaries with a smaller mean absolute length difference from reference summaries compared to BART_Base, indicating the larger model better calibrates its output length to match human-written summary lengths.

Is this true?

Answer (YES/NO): NO